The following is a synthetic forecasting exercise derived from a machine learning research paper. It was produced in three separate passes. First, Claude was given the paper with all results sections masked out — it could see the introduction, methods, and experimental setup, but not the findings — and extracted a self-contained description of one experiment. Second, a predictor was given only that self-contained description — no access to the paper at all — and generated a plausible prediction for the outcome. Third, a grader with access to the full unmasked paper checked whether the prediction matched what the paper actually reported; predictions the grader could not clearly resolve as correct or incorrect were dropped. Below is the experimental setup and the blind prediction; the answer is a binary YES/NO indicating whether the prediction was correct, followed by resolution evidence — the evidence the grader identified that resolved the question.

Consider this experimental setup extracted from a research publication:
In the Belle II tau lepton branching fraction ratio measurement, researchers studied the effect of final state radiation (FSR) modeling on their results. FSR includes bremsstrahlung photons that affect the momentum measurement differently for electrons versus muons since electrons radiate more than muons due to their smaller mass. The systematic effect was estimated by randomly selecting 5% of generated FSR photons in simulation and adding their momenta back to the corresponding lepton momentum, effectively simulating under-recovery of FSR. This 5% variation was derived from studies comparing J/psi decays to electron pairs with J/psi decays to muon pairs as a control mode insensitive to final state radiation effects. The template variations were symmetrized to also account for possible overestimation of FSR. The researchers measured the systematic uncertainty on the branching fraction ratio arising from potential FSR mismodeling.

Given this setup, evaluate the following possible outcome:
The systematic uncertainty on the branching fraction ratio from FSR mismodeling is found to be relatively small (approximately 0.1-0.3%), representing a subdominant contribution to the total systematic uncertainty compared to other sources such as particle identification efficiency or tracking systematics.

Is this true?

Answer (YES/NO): NO